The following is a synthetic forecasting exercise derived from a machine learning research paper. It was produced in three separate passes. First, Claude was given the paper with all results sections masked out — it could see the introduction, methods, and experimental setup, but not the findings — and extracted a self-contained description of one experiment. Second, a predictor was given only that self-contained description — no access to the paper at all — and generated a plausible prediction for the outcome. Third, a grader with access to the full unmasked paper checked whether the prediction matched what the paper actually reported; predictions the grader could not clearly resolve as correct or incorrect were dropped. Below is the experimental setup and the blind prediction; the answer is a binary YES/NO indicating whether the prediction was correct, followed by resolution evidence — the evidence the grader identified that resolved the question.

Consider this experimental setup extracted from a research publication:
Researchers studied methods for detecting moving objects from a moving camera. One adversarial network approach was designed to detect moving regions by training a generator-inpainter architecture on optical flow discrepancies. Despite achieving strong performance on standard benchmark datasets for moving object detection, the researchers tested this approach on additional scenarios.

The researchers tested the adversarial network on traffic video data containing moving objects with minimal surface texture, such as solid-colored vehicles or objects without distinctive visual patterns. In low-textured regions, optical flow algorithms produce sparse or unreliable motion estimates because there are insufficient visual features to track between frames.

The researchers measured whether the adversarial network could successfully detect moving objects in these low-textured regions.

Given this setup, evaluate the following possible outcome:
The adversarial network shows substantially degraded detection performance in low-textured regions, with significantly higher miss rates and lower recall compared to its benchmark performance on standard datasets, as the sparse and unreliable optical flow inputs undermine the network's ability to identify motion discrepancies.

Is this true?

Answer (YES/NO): YES